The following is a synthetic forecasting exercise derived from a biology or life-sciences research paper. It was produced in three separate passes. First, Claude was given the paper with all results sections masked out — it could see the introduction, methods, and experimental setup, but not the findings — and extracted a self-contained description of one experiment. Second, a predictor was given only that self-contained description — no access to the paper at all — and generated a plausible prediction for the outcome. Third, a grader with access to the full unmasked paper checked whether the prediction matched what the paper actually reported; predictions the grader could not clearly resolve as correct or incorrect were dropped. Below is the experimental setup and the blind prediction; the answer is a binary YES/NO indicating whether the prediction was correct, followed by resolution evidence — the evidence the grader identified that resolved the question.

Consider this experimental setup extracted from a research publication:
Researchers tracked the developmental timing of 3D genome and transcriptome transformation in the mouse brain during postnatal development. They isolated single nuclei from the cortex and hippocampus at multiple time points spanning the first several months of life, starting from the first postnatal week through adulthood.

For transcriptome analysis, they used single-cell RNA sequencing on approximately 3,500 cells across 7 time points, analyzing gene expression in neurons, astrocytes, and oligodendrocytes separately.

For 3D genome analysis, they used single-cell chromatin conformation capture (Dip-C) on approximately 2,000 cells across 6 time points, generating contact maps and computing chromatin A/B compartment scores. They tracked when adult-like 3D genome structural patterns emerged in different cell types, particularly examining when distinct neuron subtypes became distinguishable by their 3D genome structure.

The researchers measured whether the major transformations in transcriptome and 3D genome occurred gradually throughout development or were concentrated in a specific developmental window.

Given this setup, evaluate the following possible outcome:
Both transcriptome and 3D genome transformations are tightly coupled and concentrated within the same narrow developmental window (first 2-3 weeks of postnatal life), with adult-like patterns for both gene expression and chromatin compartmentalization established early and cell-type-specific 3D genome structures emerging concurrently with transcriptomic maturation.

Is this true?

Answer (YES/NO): NO